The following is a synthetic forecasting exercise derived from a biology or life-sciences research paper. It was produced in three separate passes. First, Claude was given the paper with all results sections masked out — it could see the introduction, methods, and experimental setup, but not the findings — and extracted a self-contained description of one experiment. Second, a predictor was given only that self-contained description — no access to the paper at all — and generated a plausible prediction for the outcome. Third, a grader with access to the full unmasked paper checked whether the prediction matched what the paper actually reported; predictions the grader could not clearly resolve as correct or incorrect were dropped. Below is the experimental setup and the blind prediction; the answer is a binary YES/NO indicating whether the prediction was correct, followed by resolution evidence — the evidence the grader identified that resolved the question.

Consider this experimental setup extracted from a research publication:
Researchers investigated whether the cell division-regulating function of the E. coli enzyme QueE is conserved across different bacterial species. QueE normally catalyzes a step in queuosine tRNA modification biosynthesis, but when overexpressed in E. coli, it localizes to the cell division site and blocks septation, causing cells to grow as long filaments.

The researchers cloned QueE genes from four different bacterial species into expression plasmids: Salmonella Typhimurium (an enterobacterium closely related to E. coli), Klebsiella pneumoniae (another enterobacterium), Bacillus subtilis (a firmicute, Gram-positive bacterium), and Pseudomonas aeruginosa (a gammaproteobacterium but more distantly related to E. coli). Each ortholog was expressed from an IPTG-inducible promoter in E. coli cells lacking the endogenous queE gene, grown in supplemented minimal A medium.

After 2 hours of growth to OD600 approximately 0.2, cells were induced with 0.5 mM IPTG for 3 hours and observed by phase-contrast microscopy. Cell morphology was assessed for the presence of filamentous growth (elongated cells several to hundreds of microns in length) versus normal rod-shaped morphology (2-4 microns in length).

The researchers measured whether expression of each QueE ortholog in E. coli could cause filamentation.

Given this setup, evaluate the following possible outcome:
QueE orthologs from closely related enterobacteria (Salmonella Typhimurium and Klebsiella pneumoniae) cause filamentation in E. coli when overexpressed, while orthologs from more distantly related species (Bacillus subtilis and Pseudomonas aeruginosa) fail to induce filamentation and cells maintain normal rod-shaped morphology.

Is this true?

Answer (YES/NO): YES